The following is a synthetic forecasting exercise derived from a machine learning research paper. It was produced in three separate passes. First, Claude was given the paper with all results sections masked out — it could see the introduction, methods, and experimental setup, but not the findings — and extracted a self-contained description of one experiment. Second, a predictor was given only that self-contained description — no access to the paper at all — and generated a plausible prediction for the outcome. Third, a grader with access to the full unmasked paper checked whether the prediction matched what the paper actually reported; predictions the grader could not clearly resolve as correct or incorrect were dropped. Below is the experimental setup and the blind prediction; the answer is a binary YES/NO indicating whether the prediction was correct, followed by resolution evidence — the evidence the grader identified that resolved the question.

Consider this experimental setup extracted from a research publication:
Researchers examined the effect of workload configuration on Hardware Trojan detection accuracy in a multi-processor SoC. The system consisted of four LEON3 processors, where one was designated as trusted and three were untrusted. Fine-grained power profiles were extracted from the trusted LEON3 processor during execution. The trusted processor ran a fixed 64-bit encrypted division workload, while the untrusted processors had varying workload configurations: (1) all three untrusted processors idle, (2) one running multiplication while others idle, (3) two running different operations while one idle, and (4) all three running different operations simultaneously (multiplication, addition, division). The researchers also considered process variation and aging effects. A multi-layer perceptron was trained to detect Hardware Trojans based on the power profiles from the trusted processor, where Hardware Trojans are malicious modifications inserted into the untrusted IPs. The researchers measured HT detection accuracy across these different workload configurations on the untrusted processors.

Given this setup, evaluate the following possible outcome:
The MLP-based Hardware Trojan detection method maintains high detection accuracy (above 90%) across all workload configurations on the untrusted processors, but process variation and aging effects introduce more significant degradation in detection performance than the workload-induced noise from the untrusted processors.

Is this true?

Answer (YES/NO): NO